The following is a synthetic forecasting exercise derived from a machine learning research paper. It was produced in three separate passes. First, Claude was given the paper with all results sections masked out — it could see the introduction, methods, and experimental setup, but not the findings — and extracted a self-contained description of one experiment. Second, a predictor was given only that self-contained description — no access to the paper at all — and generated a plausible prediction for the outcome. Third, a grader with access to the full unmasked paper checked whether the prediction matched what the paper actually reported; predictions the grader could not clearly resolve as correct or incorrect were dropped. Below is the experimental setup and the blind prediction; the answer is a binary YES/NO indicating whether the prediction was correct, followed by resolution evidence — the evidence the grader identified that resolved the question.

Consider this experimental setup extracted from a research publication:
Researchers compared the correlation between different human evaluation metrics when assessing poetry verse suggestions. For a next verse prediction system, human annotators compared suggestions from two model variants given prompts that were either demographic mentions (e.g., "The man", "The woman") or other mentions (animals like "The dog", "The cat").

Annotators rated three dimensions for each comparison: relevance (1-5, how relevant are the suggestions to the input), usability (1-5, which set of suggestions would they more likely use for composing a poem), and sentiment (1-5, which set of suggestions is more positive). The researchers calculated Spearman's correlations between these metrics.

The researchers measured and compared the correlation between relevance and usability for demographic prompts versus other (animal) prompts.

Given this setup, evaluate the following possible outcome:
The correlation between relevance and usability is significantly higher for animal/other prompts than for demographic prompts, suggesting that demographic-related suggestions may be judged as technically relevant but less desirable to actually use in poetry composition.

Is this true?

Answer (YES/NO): NO